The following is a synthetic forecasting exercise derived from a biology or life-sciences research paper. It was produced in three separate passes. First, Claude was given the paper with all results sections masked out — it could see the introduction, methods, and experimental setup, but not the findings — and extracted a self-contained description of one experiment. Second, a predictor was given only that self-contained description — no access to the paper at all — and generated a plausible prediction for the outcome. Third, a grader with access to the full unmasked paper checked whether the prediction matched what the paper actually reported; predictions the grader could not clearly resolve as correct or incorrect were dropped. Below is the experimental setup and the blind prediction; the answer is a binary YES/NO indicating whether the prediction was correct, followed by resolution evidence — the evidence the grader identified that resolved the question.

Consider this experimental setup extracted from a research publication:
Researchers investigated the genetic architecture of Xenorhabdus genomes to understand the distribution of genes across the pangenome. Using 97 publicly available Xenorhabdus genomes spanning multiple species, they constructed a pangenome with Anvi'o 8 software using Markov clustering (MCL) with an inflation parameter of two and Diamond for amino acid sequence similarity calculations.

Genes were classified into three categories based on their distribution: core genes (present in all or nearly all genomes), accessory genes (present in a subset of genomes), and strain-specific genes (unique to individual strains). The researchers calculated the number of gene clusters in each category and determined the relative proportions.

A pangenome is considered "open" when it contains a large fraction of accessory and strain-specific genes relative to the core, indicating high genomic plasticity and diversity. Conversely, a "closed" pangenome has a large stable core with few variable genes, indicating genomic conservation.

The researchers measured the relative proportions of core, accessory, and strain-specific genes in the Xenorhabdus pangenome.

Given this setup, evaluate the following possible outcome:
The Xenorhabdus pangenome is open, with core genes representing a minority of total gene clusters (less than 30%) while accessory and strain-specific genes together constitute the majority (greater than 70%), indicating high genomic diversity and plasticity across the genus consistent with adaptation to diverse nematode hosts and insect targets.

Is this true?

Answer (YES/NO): YES